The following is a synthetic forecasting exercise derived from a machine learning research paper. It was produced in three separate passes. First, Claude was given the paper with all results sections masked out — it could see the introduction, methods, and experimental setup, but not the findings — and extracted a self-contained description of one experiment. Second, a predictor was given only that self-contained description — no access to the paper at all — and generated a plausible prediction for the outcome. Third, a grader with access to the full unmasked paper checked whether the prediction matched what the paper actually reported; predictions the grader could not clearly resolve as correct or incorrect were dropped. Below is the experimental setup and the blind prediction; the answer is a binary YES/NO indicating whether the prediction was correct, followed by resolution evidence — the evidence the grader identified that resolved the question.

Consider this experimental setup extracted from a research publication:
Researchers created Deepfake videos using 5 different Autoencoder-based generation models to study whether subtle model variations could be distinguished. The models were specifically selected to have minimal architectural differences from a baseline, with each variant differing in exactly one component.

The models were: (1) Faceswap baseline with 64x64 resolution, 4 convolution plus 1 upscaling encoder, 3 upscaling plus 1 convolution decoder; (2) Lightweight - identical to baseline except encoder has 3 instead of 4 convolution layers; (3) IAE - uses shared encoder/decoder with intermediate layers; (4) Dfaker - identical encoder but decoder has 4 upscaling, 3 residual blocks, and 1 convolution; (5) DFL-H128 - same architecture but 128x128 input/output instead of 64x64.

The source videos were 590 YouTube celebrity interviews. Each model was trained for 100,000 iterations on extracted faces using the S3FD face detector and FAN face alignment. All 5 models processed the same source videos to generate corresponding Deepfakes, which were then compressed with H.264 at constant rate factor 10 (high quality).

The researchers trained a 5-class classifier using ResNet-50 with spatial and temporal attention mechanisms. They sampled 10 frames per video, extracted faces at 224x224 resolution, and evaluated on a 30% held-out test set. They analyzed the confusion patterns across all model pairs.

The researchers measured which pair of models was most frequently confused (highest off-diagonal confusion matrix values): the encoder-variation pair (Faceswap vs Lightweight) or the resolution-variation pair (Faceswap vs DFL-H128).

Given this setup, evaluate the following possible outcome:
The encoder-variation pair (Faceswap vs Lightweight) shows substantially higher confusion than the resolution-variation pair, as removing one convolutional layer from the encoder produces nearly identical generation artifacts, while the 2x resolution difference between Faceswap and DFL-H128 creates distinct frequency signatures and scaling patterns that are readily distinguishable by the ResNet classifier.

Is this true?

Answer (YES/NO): YES